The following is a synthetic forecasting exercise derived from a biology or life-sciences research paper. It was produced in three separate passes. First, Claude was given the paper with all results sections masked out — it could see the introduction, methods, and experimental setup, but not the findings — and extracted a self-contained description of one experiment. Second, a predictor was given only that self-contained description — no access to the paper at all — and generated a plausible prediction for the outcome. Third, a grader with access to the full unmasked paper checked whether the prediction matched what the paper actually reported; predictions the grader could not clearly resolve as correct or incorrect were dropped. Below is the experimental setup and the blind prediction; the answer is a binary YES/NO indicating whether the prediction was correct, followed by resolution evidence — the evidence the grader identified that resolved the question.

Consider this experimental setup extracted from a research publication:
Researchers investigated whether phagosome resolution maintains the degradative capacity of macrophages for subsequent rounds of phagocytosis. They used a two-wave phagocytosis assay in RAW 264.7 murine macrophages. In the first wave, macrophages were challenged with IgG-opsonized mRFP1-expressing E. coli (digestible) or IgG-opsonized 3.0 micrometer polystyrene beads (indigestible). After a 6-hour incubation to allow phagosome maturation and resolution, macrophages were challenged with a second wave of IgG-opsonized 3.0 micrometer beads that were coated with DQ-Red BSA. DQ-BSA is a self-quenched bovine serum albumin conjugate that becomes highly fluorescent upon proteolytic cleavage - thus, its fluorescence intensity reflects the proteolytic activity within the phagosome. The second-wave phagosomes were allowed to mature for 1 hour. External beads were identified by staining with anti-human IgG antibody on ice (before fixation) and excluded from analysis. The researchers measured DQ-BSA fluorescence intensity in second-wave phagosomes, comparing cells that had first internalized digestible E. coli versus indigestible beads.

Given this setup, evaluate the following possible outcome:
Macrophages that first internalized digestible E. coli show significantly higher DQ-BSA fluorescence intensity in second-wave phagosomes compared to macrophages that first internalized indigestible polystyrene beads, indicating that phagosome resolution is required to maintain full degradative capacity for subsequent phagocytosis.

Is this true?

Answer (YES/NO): YES